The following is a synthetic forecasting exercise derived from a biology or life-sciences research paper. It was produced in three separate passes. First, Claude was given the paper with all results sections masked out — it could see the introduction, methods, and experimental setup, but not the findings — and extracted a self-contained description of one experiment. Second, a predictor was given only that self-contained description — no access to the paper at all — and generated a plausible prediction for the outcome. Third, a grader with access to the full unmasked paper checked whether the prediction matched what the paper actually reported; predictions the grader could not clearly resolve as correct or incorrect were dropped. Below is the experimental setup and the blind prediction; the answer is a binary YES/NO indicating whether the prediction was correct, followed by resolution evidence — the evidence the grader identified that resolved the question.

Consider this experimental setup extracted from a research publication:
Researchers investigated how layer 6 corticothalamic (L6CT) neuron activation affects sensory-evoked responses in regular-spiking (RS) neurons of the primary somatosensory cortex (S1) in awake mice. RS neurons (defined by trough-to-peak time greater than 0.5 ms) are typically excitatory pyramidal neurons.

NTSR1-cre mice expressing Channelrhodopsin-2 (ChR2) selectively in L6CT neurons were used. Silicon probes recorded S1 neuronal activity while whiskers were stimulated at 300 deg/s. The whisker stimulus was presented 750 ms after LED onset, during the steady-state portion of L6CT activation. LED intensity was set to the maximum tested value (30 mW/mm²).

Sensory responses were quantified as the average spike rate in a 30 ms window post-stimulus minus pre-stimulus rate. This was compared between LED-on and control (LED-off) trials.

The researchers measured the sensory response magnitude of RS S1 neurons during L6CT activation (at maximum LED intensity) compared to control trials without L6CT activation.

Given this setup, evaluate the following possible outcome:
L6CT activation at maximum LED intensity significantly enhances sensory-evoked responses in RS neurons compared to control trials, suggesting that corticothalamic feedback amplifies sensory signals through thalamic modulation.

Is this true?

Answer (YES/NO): NO